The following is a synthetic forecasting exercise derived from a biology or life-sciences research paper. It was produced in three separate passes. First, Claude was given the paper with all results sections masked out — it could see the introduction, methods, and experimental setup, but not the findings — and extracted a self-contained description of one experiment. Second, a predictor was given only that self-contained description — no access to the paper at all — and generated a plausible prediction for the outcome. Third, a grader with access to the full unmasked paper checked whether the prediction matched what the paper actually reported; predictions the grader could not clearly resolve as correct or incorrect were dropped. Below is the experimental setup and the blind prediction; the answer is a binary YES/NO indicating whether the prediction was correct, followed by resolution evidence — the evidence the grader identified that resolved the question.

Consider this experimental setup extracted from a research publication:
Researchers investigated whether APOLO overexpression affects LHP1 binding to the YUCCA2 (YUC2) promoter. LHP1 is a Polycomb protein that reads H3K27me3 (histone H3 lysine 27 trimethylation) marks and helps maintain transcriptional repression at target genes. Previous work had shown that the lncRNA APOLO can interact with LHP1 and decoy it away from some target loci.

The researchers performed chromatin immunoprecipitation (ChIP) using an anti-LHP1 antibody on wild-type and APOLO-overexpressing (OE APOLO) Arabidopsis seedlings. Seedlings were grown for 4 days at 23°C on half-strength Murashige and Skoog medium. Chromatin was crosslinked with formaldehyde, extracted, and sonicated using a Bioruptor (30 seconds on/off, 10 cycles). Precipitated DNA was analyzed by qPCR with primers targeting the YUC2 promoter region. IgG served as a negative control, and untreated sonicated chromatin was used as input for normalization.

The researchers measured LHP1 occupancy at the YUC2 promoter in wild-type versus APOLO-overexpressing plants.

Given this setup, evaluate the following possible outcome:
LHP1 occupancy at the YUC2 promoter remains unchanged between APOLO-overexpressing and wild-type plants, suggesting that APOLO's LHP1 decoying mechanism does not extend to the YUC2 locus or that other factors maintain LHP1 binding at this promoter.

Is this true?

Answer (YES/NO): NO